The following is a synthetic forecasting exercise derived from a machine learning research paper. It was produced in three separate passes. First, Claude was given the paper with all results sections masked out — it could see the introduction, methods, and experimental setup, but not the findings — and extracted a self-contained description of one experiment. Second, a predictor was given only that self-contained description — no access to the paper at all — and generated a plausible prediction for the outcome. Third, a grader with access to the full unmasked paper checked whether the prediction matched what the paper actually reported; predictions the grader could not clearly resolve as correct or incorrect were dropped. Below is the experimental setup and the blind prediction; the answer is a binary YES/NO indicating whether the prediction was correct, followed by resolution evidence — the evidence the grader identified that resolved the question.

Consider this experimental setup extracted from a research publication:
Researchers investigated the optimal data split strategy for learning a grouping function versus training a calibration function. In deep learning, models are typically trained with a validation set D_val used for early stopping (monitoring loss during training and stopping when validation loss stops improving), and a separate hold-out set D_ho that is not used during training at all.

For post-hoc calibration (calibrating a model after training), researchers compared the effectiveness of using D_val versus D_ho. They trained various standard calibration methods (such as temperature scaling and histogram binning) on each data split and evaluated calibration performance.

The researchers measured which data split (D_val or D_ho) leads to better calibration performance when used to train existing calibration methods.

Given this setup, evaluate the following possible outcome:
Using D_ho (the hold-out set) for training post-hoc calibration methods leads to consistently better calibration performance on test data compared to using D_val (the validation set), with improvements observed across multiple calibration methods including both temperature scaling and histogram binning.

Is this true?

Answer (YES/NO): YES